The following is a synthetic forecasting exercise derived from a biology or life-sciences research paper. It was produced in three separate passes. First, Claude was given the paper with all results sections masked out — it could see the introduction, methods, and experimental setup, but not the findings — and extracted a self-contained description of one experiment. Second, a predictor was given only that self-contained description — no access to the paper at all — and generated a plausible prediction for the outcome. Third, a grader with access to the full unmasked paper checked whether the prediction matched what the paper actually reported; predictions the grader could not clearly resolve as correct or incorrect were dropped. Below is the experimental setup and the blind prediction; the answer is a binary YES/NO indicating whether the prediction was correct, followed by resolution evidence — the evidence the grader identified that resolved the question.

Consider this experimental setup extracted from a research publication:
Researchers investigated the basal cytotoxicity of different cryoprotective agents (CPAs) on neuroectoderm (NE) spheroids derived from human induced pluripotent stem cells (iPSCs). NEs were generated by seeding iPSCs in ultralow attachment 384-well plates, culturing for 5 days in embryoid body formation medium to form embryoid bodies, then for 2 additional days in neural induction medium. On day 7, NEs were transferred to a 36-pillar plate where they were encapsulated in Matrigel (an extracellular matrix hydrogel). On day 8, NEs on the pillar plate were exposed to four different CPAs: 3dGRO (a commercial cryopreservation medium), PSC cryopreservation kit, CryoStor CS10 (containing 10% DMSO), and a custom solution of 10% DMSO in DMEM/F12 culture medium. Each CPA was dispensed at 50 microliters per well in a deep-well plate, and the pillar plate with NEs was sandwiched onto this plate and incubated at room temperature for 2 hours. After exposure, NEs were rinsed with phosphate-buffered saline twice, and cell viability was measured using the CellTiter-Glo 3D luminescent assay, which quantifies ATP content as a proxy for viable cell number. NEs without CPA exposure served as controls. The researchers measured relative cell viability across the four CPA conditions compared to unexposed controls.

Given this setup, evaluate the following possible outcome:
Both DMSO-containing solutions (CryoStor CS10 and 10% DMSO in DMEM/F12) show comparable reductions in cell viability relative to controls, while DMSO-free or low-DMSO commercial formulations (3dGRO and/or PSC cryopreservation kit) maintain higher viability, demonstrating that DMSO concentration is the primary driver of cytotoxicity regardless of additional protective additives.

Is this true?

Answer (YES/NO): NO